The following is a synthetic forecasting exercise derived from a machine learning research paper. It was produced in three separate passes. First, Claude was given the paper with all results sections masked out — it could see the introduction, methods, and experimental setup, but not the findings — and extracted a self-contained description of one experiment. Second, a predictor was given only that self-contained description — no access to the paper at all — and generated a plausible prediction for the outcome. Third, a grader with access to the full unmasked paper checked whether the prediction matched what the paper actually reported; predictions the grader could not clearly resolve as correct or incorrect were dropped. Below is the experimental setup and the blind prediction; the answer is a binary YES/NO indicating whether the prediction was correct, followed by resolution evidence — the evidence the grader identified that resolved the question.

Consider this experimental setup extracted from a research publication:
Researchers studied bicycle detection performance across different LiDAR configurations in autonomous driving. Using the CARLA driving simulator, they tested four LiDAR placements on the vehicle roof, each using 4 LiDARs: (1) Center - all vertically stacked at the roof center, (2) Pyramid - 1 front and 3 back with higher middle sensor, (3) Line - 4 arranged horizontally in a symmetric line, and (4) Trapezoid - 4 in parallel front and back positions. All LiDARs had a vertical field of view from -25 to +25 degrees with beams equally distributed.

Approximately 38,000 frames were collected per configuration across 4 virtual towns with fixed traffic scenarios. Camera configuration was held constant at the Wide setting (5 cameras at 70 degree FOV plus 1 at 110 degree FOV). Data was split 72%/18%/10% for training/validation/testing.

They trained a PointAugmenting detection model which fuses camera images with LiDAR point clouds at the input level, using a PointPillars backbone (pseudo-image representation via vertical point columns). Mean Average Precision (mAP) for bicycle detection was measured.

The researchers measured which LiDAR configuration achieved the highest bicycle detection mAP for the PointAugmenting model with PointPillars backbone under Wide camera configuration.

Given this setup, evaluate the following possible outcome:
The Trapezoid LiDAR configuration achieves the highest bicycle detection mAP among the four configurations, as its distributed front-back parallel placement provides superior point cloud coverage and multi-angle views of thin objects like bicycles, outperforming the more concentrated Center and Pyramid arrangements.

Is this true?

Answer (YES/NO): NO